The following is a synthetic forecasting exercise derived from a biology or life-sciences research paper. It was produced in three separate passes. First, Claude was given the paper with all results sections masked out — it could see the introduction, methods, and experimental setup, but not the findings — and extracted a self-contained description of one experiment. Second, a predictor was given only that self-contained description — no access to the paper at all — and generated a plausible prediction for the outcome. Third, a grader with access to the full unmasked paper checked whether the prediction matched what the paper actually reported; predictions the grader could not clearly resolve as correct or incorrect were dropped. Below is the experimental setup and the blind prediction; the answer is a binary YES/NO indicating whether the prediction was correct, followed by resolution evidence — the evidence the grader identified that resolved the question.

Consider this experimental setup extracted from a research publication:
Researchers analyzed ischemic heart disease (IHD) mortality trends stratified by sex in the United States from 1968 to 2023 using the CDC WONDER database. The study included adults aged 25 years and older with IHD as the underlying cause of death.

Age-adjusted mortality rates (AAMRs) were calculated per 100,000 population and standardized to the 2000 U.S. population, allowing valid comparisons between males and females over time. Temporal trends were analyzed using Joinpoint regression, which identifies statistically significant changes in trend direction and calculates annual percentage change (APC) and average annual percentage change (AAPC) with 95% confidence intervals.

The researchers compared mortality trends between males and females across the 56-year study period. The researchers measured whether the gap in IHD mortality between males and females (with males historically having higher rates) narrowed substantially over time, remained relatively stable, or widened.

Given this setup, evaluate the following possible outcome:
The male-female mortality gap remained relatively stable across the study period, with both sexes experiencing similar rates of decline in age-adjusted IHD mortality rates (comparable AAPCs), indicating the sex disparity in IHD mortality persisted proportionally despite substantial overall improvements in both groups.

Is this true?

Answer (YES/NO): YES